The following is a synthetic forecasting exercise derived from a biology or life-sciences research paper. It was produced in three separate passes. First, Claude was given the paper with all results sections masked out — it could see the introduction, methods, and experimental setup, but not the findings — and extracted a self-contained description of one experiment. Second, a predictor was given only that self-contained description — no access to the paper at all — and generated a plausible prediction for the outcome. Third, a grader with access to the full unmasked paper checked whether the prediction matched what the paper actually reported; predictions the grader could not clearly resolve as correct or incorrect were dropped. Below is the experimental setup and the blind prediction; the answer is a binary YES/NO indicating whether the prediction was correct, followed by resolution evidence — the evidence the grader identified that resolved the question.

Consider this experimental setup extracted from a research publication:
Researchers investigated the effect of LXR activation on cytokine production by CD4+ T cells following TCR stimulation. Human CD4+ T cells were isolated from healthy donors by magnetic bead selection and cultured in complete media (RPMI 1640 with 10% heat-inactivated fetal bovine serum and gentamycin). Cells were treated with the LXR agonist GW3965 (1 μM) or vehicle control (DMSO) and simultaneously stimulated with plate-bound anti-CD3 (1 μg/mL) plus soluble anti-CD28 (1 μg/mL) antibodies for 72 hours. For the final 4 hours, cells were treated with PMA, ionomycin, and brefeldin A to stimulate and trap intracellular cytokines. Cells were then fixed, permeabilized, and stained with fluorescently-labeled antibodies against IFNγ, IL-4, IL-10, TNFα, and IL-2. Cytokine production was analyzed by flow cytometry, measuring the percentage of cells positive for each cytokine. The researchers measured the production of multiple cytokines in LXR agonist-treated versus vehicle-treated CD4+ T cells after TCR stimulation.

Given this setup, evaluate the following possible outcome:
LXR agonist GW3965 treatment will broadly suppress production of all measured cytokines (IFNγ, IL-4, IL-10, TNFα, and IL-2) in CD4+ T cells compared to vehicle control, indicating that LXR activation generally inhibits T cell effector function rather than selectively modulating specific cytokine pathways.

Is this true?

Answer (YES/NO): NO